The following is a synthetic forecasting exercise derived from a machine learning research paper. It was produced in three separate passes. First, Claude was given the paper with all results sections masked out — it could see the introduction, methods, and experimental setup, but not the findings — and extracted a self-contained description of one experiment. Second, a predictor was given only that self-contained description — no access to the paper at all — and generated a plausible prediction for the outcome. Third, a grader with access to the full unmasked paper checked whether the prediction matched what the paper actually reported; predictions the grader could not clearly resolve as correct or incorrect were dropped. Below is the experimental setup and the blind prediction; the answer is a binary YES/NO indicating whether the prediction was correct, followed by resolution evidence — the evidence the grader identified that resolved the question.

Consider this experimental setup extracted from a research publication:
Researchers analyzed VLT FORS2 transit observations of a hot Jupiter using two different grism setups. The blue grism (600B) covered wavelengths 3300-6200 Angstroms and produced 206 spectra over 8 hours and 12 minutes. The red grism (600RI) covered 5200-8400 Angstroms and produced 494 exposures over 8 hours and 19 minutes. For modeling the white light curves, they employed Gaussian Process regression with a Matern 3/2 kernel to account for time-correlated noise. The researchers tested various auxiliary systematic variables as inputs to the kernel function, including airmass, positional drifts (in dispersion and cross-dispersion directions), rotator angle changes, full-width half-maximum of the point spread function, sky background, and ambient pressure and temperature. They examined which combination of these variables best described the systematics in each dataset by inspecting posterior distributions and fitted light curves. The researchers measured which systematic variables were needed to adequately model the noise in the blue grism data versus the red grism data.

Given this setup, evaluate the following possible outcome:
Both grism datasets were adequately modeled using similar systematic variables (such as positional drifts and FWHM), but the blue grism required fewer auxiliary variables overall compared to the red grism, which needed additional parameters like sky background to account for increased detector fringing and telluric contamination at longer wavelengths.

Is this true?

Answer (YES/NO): NO